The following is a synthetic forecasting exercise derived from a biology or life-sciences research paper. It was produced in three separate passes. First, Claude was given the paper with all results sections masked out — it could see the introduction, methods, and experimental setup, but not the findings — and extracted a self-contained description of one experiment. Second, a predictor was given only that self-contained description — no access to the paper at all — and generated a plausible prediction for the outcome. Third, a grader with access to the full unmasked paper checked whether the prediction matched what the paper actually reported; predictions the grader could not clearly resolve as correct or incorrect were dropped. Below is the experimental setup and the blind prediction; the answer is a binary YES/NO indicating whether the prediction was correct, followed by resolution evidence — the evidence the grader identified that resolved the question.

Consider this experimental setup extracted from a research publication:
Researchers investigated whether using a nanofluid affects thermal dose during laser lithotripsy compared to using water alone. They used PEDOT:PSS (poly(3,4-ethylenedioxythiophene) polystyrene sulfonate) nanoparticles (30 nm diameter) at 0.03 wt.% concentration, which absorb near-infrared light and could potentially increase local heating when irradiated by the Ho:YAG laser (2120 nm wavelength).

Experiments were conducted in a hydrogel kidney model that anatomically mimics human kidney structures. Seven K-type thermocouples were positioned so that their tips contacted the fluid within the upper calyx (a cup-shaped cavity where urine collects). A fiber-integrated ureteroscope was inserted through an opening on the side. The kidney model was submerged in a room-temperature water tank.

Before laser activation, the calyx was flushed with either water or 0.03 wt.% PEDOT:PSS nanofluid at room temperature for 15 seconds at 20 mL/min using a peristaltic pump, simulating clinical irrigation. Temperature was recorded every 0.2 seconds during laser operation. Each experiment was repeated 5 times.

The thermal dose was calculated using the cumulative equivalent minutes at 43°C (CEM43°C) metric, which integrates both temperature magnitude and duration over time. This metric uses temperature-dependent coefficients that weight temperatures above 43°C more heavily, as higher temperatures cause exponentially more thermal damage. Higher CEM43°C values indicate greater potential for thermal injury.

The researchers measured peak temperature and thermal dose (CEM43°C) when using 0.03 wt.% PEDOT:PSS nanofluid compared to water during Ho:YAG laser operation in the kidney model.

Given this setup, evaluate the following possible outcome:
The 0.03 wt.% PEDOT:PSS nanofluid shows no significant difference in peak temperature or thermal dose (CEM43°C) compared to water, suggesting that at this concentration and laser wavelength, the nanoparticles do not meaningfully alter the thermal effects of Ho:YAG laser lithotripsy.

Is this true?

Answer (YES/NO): YES